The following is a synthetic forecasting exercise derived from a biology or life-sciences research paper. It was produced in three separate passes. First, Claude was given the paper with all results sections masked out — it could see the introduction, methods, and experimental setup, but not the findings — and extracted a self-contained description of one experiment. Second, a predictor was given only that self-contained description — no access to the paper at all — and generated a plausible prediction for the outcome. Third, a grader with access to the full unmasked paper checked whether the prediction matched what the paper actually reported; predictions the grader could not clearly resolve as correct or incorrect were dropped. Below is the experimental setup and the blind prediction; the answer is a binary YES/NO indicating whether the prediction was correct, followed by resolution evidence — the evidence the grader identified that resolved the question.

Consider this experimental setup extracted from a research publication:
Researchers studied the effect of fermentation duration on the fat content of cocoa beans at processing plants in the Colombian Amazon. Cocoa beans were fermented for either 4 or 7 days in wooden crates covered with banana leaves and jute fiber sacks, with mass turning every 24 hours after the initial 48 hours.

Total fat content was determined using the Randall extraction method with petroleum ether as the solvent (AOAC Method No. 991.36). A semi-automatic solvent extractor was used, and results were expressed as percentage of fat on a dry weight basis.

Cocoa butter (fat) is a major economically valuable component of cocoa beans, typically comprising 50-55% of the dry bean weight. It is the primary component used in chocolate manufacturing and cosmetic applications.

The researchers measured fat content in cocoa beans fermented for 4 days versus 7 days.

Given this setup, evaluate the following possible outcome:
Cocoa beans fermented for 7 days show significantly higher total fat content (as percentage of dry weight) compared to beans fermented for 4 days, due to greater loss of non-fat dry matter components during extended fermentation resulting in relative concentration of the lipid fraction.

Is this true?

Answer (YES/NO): YES